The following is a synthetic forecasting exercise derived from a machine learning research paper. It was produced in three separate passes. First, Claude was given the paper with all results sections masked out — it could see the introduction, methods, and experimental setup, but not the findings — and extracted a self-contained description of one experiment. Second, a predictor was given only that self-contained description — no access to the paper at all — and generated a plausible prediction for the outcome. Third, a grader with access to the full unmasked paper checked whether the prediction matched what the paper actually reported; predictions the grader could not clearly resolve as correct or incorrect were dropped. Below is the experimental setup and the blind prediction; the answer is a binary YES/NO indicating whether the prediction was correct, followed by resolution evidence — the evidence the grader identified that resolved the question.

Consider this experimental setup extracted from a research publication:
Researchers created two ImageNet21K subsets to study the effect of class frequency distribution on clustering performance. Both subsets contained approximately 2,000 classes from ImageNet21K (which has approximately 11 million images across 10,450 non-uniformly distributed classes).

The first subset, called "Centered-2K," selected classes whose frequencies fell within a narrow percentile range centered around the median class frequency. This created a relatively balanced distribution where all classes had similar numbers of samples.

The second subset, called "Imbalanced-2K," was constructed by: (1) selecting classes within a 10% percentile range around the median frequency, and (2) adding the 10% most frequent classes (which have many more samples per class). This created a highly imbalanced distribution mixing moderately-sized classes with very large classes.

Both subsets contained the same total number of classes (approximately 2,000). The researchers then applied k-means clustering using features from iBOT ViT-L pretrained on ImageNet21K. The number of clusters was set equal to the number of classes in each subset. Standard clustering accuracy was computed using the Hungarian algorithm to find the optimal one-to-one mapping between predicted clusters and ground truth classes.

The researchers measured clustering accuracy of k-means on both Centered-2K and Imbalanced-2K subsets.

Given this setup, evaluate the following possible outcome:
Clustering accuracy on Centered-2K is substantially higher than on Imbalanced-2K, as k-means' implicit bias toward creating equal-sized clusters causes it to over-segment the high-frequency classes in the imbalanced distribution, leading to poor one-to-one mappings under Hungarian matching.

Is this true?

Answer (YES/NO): NO